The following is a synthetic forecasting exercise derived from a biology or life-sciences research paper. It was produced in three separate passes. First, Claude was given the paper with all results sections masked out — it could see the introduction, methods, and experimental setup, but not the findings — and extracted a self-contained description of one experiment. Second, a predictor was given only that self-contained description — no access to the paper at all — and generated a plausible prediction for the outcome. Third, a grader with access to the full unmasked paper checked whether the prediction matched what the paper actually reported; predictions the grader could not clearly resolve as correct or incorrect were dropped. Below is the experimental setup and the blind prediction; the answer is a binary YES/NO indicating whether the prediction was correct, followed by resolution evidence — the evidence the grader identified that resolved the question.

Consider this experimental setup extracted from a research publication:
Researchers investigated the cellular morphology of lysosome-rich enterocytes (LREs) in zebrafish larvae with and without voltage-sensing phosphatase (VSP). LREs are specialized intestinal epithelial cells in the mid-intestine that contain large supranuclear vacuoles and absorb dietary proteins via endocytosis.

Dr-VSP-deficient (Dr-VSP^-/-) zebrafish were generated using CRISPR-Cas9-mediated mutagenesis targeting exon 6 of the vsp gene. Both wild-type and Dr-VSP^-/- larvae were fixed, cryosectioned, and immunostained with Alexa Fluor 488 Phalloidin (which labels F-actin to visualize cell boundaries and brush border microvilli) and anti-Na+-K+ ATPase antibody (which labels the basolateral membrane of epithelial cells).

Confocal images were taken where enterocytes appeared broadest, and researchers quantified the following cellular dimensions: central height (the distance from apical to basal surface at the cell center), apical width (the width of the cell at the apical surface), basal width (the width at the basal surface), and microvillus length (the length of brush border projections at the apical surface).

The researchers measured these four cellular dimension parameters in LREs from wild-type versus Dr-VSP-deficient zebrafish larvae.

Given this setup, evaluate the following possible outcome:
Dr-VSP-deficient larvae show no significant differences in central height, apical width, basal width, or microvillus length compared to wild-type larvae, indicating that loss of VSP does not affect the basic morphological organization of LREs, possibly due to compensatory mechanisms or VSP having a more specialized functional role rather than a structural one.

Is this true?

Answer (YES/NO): NO